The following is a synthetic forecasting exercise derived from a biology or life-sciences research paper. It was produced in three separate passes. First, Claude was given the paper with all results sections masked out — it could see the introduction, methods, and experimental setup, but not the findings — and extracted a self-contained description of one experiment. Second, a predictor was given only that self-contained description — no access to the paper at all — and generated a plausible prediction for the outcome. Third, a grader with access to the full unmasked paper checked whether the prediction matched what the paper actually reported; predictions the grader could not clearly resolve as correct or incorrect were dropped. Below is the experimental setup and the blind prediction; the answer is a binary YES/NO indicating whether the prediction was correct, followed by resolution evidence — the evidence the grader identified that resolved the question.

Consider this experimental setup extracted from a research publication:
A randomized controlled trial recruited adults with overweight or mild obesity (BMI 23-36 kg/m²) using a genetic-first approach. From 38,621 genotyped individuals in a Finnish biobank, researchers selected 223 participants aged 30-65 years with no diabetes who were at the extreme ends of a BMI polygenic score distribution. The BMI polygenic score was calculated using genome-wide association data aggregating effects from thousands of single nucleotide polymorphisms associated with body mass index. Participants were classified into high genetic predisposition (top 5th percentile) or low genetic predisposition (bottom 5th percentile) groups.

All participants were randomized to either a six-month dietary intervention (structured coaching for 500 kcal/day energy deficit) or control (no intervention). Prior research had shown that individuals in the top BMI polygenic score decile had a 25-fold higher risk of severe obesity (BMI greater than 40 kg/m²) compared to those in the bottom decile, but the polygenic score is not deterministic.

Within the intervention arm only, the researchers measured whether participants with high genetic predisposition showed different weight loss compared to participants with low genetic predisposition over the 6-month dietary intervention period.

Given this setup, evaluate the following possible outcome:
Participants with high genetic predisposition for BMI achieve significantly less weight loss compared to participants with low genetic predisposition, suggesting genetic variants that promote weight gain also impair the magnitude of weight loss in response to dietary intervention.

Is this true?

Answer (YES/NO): NO